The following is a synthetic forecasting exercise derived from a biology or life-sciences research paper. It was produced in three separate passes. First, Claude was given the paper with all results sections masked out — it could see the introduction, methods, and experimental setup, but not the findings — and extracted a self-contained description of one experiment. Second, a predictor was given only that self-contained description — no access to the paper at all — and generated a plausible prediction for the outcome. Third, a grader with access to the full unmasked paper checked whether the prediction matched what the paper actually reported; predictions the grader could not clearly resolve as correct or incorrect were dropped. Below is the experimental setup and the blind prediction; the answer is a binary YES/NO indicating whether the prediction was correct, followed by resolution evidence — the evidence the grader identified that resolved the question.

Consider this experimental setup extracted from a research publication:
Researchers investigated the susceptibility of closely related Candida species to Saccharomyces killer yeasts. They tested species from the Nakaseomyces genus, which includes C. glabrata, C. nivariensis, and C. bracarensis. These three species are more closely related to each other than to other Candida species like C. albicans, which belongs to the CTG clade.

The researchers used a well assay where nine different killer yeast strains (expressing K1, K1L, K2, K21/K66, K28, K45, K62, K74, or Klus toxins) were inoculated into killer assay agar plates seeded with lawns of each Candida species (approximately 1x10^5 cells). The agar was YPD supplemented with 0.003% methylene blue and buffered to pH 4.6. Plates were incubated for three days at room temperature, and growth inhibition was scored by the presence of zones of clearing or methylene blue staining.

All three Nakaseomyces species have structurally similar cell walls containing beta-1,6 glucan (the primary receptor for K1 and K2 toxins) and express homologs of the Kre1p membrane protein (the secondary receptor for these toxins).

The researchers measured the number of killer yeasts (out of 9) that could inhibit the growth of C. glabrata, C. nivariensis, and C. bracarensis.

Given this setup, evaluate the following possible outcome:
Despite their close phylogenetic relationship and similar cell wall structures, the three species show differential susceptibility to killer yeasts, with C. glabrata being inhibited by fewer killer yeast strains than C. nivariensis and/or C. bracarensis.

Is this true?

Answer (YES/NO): NO